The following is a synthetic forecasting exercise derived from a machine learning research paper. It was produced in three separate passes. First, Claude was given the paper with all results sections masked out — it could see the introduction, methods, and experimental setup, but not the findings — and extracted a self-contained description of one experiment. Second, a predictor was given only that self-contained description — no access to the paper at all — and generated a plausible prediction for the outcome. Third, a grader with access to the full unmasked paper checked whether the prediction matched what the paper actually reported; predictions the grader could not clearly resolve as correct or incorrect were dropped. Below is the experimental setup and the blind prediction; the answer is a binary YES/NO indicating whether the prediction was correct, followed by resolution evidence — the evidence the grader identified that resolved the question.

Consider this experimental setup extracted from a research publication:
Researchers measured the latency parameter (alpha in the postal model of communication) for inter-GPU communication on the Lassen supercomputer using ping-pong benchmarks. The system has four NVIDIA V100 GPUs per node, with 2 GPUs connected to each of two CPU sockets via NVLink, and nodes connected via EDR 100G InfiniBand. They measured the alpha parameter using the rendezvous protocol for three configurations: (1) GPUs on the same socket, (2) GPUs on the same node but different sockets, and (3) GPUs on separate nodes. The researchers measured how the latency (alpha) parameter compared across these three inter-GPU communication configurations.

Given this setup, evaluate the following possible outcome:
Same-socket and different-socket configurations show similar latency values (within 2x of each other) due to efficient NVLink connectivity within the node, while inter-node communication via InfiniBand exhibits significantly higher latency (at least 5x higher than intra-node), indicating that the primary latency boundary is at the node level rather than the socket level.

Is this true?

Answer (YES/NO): NO